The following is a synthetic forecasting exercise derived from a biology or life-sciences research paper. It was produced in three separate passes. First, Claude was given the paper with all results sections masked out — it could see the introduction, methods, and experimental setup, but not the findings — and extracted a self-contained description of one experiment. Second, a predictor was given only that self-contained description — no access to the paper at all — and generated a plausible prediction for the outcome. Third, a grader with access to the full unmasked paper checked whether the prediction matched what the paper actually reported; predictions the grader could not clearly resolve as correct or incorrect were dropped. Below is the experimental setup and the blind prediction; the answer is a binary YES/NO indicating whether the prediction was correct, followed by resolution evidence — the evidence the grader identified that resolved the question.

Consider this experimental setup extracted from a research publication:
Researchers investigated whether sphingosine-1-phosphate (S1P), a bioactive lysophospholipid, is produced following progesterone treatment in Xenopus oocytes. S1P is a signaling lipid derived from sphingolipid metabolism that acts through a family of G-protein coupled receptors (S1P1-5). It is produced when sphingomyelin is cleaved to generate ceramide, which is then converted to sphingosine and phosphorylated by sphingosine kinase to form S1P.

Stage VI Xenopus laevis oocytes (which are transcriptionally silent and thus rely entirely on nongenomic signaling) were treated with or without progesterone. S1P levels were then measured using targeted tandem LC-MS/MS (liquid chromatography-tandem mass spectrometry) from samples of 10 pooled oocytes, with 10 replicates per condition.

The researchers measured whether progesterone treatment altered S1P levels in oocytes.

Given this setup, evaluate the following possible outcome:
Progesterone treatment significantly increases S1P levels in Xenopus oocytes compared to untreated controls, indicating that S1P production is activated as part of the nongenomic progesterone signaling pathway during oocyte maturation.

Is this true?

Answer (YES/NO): NO